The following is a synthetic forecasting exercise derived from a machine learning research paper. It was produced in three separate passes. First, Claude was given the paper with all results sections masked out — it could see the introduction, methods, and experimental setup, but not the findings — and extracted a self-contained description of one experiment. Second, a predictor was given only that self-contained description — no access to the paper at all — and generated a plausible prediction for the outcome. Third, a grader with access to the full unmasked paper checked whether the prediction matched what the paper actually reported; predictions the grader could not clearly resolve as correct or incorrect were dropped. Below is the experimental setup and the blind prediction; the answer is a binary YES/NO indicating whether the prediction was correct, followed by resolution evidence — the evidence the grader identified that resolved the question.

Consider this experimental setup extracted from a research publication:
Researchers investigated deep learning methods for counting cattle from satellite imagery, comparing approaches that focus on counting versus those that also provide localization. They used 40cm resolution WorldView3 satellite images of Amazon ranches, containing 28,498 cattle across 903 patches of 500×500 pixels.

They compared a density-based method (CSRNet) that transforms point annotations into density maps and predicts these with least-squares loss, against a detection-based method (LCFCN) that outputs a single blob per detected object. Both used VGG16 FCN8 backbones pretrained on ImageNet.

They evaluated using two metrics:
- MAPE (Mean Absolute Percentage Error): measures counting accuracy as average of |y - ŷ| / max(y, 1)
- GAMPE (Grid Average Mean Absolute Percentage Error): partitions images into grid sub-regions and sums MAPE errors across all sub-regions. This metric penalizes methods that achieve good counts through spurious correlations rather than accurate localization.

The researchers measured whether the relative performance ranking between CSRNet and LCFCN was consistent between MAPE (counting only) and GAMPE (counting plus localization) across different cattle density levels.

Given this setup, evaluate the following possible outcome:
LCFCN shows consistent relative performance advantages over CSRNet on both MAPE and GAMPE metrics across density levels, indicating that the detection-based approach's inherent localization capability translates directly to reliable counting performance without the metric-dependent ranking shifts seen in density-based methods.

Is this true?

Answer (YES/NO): NO